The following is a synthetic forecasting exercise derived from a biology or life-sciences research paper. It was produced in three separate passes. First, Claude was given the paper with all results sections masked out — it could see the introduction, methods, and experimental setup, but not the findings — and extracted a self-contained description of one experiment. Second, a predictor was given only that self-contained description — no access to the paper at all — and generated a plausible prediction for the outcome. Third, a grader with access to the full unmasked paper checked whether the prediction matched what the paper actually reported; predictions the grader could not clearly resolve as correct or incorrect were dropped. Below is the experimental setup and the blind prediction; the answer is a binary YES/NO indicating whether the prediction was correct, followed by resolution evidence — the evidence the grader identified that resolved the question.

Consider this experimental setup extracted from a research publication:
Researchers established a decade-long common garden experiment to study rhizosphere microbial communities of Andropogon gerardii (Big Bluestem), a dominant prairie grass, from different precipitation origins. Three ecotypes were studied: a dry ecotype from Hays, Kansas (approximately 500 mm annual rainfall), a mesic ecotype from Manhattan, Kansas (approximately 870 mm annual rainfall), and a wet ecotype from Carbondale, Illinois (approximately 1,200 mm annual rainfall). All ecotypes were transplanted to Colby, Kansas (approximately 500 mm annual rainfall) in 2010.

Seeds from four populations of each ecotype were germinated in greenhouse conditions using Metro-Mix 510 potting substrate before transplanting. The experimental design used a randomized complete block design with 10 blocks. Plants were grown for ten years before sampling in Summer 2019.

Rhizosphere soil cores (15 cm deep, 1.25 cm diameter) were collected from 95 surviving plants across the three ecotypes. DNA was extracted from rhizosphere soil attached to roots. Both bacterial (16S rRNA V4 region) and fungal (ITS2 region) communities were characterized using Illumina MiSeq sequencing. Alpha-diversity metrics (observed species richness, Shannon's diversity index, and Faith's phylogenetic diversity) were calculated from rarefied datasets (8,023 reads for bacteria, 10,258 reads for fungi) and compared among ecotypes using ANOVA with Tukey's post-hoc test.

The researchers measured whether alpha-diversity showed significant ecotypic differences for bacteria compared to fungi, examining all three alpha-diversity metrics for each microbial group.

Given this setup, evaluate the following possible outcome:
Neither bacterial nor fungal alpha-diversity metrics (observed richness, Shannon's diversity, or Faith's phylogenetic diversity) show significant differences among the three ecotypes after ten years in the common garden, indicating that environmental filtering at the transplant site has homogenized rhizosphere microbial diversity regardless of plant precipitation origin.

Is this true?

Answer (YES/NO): NO